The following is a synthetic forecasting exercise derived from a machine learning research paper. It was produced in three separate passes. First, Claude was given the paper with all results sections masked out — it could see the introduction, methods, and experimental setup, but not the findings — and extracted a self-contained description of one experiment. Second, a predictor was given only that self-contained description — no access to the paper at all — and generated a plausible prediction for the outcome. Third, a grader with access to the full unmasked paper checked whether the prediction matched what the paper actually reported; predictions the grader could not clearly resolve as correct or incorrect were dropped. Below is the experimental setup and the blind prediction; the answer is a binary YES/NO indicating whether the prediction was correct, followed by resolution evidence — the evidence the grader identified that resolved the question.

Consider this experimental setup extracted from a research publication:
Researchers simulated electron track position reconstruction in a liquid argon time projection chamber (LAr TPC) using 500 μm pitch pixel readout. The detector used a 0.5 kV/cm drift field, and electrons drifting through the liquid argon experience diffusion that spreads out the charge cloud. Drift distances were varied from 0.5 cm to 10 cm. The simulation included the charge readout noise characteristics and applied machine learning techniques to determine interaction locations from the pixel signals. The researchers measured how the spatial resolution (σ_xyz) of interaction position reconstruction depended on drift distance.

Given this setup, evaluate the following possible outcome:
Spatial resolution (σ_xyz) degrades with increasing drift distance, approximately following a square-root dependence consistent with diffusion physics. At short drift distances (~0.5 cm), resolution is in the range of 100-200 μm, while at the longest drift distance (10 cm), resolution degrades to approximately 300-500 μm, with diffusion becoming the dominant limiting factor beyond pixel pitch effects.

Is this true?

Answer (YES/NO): NO